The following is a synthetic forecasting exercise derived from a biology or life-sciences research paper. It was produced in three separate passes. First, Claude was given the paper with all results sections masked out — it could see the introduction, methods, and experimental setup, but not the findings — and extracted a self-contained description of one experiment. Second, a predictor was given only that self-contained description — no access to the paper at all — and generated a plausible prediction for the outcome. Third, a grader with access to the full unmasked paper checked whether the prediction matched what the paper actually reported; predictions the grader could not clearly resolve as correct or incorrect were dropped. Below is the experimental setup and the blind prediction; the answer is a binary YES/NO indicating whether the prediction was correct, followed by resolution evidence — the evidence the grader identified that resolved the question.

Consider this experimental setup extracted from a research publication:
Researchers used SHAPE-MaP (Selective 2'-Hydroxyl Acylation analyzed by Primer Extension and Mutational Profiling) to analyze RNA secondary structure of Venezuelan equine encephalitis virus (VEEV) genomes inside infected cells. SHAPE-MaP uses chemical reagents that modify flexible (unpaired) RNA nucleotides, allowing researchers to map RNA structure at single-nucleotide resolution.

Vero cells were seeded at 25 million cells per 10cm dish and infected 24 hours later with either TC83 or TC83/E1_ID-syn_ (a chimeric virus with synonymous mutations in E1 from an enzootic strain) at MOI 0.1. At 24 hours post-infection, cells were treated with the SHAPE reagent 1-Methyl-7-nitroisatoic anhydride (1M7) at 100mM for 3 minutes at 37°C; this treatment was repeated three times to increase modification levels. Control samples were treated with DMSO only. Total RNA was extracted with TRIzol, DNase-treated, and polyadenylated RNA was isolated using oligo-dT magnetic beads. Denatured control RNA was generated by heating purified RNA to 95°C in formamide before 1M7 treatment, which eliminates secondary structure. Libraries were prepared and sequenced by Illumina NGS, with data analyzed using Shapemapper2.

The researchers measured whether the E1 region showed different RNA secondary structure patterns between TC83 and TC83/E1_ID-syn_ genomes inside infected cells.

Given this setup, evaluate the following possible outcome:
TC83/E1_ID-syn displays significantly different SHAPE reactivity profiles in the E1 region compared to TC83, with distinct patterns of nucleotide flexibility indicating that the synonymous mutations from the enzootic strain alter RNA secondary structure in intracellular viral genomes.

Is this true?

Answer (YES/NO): YES